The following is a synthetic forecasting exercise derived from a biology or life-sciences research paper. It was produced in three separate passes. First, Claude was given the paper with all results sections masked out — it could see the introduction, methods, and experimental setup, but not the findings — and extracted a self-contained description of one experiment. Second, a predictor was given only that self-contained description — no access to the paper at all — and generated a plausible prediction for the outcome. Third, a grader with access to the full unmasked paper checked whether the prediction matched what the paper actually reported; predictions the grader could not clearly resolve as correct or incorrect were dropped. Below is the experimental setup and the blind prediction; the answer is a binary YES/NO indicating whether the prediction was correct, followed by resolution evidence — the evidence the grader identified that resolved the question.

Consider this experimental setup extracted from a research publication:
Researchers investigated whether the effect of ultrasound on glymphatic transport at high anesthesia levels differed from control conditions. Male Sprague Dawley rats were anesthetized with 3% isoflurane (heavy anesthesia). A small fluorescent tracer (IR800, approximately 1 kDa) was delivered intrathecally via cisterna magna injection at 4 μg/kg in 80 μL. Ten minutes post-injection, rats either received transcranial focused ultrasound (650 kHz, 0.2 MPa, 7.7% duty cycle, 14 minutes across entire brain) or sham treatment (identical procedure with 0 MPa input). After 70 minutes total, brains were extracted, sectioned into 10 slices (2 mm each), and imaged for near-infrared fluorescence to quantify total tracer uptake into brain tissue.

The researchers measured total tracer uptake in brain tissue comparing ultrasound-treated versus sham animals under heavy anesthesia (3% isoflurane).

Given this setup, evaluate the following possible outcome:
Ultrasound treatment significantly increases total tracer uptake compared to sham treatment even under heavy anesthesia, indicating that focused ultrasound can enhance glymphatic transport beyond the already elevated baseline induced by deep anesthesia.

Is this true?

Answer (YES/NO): YES